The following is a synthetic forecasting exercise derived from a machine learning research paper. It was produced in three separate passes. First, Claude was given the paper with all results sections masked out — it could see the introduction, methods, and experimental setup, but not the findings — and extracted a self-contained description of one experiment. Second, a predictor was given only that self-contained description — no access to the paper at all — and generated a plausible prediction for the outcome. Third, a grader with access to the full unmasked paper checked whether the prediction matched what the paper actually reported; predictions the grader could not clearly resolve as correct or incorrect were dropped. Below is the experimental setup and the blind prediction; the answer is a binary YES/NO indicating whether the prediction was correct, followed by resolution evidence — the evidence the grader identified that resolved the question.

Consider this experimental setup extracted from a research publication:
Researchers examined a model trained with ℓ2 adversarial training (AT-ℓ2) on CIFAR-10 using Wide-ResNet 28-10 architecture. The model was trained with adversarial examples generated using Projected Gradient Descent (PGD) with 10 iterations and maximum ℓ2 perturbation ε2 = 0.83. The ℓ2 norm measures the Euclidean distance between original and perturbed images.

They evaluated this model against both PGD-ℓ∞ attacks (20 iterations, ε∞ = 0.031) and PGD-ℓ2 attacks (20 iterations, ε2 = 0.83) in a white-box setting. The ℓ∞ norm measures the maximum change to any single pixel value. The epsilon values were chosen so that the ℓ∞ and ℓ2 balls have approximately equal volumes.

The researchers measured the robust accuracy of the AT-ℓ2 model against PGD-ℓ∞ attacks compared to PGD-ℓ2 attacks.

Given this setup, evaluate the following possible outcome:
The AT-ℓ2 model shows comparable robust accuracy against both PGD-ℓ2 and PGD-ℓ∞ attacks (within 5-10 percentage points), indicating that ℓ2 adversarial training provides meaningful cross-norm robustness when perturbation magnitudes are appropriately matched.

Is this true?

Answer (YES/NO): NO